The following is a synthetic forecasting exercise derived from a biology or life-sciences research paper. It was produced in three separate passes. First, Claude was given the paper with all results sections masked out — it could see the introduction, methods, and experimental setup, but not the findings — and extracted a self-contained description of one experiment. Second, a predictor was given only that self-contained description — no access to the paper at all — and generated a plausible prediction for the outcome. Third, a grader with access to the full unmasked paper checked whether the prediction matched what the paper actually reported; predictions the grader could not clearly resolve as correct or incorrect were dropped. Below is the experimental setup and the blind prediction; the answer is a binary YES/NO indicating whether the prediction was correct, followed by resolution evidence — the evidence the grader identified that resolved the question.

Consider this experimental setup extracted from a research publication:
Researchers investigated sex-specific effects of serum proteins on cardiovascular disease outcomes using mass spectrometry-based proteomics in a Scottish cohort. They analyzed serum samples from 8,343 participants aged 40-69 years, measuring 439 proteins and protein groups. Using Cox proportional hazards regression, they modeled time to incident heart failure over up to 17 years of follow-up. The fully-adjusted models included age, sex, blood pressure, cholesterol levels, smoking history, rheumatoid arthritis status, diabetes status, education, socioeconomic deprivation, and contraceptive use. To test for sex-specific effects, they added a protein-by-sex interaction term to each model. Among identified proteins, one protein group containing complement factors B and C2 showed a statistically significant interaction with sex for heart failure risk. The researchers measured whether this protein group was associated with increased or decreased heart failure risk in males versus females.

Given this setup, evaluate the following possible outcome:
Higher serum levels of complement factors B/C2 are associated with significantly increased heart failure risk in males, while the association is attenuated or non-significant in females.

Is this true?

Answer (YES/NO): NO